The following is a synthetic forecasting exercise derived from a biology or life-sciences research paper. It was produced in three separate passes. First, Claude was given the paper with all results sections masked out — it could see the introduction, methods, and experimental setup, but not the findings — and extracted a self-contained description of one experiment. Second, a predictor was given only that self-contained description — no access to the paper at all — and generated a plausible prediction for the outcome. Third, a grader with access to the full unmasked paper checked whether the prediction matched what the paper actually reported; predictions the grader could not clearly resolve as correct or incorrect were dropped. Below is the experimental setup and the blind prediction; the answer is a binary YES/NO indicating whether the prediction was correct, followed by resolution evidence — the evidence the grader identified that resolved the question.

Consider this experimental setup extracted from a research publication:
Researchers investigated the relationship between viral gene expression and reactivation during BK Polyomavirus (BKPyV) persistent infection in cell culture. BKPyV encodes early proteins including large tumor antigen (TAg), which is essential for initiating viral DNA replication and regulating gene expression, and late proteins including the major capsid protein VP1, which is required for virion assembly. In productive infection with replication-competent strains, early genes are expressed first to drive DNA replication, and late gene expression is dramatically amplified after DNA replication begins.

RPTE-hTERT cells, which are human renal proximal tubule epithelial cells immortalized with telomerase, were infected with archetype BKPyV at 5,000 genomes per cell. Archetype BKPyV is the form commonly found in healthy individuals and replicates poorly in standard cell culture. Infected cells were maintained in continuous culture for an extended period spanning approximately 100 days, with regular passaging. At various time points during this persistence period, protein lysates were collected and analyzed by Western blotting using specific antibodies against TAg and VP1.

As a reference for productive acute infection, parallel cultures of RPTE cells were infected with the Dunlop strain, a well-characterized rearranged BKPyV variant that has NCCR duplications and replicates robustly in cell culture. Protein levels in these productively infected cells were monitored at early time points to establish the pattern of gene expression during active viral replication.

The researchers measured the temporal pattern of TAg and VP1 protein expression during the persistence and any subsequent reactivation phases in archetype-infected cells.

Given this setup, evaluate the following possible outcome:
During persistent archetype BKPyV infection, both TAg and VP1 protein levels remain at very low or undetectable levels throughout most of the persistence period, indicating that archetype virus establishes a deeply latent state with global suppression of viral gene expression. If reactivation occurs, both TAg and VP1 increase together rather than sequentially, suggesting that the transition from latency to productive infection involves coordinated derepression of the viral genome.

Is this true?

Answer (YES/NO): YES